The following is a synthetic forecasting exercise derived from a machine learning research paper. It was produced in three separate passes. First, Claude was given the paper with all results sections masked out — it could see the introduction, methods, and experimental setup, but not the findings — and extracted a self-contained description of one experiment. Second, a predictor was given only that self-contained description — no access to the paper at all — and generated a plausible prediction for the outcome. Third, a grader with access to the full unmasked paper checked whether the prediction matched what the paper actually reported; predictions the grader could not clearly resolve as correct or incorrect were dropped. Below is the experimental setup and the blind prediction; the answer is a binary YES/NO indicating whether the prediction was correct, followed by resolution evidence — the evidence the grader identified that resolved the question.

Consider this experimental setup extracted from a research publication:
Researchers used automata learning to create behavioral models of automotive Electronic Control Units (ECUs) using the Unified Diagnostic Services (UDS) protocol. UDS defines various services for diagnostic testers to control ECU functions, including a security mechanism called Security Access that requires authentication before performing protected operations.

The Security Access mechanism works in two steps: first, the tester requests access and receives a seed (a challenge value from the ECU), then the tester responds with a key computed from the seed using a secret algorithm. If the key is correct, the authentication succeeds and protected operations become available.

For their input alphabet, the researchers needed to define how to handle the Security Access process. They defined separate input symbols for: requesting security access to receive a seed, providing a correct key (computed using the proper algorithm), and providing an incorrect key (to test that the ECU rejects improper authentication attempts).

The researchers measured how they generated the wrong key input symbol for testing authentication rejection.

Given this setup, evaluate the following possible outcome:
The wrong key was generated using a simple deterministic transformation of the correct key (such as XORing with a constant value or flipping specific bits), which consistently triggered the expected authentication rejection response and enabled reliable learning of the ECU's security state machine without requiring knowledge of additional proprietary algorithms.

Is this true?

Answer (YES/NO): NO